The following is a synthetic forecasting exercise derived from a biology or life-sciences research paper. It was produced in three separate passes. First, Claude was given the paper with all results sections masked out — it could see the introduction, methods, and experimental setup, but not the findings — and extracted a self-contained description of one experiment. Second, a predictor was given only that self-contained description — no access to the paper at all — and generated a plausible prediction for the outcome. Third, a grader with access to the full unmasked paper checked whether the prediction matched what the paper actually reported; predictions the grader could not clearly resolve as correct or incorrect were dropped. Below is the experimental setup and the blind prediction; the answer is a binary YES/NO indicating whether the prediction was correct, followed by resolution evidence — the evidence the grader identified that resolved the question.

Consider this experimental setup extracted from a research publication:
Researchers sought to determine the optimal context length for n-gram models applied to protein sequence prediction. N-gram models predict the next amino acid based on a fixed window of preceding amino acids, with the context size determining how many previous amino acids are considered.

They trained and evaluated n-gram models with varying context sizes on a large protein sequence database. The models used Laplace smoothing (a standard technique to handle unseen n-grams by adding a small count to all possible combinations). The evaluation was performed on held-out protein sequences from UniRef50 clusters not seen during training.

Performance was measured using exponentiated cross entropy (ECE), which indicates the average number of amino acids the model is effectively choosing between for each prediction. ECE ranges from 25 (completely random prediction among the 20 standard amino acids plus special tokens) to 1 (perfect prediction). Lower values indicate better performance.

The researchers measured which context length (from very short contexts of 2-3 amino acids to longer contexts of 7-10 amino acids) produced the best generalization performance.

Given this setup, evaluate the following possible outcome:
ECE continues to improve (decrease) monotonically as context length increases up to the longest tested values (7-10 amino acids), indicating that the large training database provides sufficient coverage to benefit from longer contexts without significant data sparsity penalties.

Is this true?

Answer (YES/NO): NO